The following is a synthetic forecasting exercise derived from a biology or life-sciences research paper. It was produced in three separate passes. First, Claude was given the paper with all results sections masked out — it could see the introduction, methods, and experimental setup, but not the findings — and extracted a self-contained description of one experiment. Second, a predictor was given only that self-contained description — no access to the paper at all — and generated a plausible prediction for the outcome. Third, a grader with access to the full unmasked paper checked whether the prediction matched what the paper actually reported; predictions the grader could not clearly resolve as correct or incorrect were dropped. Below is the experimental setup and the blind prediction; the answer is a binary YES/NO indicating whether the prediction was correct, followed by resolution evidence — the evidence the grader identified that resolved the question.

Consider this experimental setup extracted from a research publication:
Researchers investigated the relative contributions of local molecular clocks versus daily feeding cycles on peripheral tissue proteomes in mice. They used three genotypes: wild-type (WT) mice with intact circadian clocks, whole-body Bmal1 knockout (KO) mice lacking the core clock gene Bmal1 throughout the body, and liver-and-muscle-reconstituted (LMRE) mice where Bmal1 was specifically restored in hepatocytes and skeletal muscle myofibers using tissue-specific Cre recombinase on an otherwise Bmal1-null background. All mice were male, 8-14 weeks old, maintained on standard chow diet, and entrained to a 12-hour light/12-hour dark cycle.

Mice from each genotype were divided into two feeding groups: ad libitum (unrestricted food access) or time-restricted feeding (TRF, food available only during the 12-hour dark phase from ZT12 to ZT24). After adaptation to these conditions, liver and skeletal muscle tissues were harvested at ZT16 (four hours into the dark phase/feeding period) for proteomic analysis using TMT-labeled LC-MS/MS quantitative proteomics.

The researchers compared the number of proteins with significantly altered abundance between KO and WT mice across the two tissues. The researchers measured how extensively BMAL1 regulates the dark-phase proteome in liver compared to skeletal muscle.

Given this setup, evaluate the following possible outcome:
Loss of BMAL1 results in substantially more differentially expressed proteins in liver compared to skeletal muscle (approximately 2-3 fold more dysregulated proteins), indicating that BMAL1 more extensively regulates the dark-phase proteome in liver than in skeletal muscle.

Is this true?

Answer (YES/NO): NO